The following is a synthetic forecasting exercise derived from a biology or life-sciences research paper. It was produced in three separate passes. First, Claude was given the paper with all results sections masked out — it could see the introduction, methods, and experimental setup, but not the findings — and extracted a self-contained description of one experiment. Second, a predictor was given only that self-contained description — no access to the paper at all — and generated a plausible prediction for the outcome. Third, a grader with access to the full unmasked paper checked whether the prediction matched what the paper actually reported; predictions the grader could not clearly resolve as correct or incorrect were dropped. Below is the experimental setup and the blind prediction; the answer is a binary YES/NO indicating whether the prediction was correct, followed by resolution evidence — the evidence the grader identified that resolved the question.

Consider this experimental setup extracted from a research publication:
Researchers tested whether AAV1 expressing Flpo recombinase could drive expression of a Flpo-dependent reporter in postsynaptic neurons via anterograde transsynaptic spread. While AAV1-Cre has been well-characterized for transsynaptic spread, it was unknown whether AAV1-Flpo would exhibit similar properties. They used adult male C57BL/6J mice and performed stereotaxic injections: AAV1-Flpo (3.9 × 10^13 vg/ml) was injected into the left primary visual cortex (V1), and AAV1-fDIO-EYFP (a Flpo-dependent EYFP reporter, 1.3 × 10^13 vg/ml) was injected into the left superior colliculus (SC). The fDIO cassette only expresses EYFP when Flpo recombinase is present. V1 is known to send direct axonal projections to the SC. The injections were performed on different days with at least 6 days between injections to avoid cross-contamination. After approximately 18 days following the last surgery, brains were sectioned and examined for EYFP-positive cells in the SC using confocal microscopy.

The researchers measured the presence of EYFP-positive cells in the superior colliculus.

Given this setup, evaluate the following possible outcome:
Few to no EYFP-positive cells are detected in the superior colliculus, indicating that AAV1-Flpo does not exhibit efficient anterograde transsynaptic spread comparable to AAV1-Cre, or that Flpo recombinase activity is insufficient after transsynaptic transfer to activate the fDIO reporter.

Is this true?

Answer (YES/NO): NO